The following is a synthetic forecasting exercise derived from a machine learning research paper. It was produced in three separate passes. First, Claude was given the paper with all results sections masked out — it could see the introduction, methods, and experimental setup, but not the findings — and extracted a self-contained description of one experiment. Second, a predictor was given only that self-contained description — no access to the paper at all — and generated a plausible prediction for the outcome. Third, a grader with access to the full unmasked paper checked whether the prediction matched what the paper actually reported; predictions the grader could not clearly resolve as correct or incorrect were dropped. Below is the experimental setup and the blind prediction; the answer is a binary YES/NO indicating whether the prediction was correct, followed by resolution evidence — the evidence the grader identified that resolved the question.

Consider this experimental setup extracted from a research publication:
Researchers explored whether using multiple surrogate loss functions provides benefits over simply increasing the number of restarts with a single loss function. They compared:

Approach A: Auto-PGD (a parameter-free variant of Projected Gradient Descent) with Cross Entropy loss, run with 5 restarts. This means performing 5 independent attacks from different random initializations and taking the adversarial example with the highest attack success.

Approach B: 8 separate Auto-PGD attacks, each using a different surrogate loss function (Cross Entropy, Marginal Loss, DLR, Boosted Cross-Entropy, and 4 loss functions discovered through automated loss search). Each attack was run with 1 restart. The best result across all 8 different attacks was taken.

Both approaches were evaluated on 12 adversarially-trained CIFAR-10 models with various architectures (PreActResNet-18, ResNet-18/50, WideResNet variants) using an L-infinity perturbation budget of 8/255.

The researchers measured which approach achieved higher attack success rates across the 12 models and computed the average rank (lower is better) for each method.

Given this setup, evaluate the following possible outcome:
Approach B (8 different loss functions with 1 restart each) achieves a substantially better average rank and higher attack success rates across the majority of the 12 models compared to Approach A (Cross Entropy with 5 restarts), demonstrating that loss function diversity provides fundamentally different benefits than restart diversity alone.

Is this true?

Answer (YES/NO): YES